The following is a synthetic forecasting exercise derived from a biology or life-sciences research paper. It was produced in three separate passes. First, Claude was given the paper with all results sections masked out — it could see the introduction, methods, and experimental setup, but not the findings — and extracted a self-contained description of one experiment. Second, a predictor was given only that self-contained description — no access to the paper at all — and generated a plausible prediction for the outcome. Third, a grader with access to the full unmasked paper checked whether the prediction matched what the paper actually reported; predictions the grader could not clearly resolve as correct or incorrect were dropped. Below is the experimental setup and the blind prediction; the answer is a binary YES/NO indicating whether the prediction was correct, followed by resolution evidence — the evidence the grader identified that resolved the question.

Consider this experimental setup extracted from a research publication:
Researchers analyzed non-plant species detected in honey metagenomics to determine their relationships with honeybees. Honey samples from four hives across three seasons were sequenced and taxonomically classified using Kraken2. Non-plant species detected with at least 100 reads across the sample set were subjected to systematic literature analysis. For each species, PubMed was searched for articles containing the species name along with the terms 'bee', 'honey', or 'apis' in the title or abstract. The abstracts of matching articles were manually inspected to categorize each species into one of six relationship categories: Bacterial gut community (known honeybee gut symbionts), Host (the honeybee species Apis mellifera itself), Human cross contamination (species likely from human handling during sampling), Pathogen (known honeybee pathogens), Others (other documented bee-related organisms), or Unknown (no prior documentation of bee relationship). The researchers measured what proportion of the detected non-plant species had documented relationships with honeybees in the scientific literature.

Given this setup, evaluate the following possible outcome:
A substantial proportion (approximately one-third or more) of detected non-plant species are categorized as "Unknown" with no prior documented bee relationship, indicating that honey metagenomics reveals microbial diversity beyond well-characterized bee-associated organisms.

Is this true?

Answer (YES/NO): NO